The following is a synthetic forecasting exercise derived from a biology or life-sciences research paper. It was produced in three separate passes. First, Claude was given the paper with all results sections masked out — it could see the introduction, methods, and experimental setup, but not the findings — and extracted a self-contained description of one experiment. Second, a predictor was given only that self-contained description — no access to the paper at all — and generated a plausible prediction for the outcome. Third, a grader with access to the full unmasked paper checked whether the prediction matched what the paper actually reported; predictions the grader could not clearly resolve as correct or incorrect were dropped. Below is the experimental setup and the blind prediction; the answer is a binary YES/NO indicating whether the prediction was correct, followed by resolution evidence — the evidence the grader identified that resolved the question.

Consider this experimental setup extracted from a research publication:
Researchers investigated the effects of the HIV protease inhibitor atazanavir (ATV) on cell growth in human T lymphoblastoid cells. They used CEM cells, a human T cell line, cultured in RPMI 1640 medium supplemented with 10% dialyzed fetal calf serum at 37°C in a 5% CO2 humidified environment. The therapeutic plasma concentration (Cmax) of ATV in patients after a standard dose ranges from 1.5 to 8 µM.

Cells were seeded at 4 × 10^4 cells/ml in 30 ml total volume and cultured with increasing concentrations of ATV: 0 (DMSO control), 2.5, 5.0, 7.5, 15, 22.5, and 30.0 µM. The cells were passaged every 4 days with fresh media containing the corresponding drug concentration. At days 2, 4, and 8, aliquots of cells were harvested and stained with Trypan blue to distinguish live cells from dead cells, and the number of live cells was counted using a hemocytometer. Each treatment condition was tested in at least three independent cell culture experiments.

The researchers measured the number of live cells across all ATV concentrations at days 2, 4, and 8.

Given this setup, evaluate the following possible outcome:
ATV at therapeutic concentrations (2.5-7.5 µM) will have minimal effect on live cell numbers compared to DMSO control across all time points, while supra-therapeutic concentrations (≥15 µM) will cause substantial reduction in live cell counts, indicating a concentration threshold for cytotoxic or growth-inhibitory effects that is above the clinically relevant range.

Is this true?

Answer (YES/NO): YES